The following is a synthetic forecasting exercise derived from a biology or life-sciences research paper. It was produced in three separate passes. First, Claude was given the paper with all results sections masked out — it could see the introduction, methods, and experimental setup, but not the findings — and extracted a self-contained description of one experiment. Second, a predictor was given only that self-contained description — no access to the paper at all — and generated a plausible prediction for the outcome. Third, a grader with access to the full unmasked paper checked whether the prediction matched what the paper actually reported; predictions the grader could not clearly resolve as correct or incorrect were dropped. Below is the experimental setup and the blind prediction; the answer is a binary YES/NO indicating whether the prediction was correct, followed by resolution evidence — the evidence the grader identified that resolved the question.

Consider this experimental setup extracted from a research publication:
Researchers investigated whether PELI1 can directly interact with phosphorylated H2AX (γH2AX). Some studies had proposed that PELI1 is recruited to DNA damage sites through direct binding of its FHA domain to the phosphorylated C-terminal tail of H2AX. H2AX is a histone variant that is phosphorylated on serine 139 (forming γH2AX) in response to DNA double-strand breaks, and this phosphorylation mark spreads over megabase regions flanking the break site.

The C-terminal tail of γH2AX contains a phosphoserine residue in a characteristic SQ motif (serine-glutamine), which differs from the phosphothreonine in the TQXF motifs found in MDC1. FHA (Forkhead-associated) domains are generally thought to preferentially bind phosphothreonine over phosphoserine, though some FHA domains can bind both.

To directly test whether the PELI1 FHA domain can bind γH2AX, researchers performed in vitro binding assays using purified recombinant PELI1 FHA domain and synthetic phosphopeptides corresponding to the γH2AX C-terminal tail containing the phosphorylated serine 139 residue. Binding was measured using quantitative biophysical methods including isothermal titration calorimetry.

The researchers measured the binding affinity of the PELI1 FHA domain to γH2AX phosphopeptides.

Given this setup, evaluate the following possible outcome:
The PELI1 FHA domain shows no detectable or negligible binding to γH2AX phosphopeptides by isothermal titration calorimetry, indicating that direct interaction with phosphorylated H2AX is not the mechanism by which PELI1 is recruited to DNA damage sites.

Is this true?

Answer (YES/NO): YES